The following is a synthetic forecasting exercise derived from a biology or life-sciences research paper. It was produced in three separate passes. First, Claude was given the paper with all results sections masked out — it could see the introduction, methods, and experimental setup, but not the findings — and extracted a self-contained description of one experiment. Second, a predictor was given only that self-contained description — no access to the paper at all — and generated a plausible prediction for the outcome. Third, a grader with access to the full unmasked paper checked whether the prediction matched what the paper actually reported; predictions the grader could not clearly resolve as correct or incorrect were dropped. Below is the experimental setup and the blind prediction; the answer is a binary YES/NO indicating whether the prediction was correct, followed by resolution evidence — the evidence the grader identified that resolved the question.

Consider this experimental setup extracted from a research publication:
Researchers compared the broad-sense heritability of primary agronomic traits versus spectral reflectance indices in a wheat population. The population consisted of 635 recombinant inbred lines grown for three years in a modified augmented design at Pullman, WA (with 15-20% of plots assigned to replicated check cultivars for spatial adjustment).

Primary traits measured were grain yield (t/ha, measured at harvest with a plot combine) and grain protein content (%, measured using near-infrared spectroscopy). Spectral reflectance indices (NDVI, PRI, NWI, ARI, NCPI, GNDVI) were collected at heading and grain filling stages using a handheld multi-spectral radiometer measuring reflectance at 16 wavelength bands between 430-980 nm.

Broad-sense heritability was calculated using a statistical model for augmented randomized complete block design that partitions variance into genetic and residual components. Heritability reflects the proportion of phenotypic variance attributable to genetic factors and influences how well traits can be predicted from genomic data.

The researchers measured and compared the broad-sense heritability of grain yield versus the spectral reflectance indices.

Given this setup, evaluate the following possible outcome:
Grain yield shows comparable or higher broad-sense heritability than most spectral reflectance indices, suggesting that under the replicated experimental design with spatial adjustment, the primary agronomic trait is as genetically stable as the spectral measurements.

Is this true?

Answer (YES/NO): NO